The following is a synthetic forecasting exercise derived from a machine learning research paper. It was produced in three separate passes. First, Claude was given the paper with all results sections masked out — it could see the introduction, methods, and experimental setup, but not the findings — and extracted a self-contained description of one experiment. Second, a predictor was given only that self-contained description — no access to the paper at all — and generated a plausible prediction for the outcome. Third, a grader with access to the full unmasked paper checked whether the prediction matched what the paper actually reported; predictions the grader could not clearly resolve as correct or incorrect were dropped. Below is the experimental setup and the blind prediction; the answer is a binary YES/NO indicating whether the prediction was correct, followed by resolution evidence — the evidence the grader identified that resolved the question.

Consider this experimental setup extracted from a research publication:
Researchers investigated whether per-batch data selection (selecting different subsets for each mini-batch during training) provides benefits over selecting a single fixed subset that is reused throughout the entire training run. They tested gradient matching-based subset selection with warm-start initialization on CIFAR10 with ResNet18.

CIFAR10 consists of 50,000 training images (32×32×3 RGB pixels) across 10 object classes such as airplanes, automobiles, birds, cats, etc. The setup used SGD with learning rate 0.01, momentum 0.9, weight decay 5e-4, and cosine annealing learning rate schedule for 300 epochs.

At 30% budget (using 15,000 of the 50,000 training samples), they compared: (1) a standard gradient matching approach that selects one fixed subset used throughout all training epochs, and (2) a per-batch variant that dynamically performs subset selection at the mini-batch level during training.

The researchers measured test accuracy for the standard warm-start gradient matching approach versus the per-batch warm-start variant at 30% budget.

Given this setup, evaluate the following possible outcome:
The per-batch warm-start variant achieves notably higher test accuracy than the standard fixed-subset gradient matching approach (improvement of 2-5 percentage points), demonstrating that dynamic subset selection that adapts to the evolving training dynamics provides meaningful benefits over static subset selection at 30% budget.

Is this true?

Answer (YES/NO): YES